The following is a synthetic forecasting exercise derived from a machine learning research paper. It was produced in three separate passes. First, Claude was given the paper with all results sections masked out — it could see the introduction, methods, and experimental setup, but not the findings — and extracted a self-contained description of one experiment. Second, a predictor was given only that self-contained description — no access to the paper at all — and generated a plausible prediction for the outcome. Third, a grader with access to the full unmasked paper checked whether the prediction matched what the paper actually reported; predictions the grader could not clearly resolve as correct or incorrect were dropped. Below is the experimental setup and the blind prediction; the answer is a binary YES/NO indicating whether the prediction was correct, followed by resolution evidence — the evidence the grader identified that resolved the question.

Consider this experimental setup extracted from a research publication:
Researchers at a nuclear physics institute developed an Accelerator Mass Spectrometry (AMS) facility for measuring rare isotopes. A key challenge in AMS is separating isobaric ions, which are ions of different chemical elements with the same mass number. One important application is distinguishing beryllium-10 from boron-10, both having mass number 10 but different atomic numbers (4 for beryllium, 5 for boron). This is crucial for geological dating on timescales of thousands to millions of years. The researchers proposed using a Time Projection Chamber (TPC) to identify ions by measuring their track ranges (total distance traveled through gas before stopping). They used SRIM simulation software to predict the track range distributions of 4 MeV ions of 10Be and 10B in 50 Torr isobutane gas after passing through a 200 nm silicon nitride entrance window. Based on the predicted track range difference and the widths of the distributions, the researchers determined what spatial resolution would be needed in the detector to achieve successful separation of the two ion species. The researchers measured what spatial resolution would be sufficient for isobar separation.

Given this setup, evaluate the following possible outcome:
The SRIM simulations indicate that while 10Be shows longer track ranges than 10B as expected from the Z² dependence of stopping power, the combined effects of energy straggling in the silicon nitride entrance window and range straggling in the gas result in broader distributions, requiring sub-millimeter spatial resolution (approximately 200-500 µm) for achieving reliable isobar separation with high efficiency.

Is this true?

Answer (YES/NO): NO